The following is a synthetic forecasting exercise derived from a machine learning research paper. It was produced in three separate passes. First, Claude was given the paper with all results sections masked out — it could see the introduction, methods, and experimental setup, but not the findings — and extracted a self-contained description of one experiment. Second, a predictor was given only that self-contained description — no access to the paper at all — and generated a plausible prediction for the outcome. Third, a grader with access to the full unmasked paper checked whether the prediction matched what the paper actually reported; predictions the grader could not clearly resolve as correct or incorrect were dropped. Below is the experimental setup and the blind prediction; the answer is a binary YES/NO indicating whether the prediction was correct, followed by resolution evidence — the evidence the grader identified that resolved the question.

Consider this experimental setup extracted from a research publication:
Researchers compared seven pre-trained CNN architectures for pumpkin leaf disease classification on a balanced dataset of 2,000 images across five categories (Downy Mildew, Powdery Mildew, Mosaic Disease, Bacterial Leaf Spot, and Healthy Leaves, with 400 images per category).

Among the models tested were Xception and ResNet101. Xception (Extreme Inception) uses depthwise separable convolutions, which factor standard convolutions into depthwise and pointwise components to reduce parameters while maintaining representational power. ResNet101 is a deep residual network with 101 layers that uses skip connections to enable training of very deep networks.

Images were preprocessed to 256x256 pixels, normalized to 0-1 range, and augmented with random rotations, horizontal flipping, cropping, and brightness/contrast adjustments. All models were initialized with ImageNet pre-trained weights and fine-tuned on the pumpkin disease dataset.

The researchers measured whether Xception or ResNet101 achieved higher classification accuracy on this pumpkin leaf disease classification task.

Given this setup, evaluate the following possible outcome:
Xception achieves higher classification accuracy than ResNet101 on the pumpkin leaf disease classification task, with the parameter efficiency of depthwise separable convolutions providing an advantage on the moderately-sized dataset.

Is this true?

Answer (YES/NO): YES